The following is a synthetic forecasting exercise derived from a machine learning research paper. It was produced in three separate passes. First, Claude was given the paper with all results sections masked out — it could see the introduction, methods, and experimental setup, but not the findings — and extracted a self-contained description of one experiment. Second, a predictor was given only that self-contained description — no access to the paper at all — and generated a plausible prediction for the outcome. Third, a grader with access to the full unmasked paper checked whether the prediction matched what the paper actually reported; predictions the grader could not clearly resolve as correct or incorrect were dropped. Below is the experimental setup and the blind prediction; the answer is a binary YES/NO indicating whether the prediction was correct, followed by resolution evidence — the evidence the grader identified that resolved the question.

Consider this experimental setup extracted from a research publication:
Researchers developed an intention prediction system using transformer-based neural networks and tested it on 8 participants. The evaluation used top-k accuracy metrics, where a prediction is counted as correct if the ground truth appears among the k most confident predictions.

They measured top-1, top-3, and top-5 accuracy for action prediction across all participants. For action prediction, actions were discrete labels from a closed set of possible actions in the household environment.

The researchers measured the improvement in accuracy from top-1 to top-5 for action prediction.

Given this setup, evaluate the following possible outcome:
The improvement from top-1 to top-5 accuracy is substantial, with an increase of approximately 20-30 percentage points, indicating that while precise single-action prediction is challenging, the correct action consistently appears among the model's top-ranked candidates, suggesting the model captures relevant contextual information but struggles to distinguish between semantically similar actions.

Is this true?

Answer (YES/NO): NO